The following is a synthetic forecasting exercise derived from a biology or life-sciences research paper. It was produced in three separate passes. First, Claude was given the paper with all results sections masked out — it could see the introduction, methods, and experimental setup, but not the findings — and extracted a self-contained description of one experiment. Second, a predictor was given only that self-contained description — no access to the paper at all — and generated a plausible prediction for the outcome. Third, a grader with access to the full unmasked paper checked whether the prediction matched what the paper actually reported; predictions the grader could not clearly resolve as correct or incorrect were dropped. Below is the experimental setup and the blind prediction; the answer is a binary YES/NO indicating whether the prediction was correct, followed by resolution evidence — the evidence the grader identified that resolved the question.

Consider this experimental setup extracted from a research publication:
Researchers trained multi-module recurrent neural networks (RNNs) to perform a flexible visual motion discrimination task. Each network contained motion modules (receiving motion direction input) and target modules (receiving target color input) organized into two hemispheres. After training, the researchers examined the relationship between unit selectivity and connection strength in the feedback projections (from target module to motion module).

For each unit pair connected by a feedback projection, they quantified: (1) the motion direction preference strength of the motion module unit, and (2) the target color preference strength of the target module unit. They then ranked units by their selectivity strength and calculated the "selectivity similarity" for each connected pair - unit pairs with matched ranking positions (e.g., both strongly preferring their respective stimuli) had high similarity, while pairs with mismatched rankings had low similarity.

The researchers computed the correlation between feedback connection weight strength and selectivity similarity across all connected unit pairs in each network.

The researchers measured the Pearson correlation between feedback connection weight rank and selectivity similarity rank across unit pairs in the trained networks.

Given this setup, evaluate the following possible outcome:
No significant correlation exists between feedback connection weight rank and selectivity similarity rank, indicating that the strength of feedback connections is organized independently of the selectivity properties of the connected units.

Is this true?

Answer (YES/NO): NO